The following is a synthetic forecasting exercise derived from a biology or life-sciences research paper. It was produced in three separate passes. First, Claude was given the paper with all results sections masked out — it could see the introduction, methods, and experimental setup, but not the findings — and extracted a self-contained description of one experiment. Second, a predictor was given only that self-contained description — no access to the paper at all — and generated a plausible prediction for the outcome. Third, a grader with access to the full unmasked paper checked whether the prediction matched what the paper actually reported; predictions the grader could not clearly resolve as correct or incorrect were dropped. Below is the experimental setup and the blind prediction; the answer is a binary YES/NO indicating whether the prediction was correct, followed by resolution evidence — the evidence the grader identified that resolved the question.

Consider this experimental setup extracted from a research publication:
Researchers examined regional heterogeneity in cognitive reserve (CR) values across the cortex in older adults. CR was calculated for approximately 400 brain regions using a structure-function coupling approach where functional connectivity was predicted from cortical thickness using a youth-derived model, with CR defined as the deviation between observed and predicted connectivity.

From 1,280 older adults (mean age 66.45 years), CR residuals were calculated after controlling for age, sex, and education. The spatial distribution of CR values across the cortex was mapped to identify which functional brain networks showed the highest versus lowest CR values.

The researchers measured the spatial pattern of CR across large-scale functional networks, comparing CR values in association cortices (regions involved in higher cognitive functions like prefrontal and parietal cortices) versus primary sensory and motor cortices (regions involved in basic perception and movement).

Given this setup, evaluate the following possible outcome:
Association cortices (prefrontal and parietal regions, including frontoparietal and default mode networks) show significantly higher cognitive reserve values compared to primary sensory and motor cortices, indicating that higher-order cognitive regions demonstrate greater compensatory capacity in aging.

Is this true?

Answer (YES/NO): YES